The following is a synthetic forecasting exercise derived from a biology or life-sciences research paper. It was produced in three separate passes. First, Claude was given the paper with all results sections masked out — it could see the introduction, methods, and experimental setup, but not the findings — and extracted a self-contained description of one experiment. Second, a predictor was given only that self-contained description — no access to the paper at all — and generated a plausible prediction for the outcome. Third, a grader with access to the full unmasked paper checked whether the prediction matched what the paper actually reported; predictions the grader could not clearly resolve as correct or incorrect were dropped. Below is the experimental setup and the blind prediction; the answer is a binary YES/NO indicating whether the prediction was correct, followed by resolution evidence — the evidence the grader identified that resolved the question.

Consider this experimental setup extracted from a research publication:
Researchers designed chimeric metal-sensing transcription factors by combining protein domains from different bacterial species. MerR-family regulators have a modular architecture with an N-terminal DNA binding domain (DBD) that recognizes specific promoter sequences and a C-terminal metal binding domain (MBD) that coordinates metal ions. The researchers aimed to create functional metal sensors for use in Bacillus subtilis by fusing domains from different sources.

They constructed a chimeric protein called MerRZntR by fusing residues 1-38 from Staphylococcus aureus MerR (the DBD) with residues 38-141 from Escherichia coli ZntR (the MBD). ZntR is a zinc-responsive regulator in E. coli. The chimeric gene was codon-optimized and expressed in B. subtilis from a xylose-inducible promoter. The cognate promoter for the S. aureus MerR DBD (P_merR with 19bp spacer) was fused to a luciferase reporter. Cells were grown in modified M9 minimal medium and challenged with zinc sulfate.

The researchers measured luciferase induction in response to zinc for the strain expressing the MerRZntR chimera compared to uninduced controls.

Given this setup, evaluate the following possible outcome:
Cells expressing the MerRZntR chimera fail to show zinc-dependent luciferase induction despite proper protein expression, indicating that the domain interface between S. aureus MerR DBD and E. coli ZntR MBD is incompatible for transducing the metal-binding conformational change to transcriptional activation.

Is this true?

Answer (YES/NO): NO